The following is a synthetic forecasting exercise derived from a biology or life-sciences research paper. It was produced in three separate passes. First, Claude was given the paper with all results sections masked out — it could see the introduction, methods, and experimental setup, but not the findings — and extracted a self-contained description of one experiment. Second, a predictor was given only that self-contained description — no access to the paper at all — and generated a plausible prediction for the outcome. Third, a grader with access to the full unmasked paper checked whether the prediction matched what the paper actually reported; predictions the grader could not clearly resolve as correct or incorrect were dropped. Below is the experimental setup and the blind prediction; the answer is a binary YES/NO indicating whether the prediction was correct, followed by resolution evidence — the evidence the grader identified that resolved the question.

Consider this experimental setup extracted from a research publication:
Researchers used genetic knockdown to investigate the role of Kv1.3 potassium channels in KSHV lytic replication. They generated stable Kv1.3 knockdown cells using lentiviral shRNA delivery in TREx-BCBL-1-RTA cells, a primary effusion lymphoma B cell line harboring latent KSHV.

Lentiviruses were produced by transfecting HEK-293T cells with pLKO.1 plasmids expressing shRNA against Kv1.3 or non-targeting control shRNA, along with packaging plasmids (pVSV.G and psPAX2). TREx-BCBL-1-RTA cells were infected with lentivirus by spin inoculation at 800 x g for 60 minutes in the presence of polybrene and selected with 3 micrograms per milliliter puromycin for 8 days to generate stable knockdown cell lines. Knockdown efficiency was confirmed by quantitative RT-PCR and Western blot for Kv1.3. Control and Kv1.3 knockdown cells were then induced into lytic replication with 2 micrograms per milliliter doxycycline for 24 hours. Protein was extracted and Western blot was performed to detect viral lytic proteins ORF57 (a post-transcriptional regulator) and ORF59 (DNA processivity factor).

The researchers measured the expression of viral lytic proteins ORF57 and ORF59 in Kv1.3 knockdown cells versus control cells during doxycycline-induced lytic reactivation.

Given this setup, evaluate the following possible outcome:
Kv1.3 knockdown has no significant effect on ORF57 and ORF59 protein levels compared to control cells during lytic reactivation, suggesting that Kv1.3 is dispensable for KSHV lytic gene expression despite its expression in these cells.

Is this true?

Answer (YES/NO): NO